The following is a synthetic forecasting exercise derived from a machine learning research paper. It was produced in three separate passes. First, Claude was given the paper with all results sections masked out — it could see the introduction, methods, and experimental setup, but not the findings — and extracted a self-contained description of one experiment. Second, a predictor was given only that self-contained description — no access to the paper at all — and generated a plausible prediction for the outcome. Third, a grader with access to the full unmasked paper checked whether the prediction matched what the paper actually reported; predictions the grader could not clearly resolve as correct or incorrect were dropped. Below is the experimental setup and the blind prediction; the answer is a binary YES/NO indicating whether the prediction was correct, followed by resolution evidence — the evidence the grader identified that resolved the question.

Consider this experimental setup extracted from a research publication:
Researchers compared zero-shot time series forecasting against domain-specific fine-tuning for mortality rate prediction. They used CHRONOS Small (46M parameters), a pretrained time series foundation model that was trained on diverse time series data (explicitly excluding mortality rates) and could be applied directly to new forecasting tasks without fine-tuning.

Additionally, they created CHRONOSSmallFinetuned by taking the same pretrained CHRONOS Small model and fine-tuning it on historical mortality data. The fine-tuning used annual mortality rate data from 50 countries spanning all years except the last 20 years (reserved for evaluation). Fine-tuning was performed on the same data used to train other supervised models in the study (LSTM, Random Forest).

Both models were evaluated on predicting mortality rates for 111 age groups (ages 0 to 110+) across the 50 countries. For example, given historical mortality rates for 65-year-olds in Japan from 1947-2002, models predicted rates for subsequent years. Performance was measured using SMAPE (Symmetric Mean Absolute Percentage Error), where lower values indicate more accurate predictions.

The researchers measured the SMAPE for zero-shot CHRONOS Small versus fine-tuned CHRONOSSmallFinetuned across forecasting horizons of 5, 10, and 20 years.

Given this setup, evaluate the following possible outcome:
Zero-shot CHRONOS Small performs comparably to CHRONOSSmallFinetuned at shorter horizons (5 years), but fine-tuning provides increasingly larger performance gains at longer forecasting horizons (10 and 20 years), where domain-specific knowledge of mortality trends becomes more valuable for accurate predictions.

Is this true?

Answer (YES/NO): NO